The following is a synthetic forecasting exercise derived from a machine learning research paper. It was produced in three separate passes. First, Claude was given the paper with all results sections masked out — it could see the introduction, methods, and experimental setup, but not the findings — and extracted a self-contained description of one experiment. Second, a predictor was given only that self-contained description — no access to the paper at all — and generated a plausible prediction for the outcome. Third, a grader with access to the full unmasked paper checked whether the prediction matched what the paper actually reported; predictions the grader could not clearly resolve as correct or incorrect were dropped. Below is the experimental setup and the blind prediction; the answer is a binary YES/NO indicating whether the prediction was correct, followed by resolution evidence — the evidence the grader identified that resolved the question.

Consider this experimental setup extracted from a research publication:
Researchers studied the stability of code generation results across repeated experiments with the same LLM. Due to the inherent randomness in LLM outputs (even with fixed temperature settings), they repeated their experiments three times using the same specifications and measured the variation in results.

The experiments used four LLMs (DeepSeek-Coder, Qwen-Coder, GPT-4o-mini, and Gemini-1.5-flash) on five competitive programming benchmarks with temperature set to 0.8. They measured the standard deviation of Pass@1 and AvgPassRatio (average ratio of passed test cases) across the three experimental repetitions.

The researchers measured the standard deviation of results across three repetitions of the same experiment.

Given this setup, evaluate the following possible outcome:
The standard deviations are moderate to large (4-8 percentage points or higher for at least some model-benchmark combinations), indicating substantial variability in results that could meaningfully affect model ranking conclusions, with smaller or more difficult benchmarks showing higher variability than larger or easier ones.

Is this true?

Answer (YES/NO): NO